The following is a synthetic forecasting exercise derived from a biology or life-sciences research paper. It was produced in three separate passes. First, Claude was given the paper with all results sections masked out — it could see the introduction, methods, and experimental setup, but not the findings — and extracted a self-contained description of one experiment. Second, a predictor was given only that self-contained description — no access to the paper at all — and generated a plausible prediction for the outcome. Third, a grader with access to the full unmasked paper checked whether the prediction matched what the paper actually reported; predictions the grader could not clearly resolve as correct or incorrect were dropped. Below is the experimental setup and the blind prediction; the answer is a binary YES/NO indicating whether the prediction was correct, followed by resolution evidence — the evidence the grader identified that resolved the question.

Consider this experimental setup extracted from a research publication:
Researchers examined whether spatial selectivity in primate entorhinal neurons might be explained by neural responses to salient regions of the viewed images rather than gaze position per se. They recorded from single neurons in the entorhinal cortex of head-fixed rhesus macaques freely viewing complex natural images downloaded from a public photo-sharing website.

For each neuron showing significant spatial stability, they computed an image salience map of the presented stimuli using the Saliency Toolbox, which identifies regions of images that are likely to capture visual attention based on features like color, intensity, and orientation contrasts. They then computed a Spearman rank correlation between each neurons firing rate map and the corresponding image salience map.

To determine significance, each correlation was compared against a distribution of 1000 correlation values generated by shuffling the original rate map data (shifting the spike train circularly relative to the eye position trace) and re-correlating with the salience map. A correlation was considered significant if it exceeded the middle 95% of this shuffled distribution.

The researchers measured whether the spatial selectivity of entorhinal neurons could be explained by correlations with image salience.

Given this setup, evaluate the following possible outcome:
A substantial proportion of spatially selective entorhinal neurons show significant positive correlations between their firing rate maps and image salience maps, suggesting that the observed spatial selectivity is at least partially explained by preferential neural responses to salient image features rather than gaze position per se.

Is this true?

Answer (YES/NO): NO